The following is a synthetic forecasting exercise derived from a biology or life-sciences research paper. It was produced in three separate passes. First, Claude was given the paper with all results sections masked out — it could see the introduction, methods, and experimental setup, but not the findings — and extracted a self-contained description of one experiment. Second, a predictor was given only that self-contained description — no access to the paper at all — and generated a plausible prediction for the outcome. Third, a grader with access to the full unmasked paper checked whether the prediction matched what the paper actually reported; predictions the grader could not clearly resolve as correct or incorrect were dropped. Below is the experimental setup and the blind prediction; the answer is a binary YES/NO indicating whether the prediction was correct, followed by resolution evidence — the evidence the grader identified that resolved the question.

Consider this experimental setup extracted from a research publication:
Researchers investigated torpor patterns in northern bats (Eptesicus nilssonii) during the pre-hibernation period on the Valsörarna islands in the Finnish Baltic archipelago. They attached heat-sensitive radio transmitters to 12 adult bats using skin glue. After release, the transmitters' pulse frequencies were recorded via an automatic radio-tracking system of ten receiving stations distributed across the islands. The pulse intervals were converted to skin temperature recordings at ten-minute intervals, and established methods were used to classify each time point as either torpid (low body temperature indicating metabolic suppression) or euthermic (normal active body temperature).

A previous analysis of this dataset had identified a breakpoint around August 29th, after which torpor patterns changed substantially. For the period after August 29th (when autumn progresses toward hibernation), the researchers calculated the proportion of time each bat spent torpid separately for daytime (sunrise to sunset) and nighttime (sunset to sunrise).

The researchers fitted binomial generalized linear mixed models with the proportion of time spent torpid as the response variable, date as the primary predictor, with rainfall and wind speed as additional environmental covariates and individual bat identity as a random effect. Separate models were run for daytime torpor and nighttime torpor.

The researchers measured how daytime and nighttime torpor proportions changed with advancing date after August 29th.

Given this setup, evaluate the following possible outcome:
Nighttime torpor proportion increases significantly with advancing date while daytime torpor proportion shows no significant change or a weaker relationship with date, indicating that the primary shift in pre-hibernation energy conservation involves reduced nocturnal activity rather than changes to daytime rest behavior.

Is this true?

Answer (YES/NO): NO